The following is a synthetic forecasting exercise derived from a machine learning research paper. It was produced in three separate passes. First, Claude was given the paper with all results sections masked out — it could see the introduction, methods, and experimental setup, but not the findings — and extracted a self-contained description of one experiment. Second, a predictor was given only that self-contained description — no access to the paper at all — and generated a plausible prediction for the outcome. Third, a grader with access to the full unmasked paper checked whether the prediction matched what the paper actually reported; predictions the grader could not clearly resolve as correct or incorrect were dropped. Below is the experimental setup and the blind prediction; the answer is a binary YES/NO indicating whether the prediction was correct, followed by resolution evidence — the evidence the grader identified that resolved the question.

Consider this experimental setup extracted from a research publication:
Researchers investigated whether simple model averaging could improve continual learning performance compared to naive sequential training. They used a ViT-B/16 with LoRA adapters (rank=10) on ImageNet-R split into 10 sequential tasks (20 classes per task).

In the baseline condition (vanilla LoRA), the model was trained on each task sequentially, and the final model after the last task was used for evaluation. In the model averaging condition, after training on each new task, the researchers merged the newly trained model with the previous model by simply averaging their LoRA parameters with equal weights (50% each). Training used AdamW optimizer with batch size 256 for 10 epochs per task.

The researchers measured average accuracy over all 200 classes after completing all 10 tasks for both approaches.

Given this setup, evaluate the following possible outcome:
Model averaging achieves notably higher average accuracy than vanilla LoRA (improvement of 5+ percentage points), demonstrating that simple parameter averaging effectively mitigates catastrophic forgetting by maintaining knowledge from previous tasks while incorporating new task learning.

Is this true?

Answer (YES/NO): YES